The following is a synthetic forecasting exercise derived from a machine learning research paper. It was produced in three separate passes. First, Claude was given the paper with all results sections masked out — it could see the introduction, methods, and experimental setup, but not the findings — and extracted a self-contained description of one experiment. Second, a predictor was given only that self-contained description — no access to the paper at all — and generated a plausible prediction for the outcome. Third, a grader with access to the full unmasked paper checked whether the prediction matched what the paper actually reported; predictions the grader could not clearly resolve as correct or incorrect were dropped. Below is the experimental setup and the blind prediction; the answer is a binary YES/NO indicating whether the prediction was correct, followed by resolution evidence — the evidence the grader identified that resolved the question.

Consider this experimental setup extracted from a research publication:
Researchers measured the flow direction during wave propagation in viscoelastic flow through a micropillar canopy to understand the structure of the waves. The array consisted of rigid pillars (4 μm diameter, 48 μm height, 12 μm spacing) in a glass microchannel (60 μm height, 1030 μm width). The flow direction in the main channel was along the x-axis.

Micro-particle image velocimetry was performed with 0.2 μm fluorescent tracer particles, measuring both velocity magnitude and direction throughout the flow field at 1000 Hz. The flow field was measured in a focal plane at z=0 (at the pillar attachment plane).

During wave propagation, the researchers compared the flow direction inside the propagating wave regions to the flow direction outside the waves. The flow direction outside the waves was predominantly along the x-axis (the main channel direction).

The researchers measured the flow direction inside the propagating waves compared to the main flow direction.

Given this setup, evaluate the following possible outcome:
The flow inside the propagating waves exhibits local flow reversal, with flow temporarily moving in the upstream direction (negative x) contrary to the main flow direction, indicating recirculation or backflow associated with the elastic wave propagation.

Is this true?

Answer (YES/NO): NO